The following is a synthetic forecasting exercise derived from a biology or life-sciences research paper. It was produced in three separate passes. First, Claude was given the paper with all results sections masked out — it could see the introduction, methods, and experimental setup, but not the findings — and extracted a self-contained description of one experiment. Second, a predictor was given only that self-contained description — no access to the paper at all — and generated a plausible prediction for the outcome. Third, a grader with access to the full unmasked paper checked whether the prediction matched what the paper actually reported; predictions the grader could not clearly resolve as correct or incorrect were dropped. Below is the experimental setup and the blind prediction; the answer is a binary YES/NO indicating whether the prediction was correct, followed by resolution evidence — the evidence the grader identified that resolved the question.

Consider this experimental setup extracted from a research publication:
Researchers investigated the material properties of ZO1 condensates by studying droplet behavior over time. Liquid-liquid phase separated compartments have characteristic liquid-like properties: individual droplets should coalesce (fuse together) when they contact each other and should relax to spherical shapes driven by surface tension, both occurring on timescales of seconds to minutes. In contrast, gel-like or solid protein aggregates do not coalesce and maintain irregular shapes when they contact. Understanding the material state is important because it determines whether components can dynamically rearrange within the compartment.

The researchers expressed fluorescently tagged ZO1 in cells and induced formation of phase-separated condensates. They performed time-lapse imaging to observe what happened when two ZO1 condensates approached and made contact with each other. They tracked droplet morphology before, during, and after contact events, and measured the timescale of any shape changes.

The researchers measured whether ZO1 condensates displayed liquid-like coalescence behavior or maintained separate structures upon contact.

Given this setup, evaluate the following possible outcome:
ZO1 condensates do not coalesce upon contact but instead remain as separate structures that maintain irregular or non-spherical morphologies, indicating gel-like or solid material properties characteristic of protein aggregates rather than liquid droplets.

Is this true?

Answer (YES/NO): NO